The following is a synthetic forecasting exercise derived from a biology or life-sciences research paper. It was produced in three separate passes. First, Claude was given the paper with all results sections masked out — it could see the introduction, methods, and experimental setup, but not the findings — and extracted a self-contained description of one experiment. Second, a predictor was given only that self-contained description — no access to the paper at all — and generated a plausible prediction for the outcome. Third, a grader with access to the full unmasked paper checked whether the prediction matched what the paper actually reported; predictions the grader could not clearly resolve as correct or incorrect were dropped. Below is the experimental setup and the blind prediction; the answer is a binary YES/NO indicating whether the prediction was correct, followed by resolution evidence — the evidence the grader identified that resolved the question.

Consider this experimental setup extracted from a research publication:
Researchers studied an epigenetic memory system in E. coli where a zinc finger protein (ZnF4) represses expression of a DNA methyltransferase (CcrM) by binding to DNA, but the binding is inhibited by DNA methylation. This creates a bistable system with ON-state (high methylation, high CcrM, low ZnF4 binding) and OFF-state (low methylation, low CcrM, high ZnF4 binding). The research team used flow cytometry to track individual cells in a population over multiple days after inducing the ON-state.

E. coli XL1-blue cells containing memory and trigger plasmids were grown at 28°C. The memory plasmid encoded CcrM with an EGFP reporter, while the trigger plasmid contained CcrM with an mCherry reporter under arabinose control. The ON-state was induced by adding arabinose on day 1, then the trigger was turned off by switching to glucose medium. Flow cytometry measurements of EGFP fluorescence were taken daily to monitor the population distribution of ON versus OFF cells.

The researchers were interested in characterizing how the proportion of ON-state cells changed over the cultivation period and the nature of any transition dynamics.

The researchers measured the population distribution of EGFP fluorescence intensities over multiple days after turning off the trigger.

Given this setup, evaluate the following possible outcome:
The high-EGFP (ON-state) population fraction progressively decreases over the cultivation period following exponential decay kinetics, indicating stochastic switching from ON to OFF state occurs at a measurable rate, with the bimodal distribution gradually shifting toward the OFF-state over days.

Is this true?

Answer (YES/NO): NO